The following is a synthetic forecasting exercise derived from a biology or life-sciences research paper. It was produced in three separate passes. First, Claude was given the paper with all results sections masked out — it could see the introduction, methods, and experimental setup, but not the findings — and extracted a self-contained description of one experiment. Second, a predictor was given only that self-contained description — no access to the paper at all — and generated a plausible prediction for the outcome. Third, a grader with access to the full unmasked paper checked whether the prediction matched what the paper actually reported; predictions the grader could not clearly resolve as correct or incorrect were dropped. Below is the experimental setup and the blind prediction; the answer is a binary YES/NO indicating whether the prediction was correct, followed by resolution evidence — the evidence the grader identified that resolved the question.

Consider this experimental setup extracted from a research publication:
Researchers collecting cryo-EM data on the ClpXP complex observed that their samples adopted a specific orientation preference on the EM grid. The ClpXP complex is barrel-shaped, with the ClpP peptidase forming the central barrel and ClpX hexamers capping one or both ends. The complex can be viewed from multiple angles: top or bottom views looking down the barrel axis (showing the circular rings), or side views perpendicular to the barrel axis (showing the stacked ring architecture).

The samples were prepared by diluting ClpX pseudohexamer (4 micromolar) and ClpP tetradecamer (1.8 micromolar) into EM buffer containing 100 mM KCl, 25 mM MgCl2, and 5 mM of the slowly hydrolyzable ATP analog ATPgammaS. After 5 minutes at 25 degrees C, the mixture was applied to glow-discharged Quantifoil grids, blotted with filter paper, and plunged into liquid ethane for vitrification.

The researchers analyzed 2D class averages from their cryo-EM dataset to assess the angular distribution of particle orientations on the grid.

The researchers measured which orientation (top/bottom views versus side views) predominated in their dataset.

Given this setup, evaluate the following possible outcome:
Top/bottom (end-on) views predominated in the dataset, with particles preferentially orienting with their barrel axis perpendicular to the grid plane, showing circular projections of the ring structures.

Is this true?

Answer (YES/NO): NO